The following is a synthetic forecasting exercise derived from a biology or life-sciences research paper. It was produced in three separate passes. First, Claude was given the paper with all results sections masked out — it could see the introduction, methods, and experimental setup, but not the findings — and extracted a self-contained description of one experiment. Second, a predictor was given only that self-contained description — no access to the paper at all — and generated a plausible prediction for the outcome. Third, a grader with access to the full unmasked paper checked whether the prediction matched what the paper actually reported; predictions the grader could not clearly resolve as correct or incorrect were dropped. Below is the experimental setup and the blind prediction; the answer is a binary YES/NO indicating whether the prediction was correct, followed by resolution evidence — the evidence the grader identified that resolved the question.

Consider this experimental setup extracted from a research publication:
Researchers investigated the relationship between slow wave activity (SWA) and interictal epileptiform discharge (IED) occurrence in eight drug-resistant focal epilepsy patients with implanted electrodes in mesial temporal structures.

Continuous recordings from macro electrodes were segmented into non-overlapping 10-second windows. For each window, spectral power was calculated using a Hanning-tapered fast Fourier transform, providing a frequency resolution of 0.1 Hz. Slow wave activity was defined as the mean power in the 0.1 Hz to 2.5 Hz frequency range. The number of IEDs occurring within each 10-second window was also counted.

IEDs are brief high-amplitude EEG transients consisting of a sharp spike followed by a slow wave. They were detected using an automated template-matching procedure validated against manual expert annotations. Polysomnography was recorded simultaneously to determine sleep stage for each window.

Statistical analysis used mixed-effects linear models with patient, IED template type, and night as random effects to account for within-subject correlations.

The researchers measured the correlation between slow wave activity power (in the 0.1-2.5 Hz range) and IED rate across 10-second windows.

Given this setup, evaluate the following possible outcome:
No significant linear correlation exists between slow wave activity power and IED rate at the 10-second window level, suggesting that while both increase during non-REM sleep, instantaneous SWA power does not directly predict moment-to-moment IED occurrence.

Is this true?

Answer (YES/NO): NO